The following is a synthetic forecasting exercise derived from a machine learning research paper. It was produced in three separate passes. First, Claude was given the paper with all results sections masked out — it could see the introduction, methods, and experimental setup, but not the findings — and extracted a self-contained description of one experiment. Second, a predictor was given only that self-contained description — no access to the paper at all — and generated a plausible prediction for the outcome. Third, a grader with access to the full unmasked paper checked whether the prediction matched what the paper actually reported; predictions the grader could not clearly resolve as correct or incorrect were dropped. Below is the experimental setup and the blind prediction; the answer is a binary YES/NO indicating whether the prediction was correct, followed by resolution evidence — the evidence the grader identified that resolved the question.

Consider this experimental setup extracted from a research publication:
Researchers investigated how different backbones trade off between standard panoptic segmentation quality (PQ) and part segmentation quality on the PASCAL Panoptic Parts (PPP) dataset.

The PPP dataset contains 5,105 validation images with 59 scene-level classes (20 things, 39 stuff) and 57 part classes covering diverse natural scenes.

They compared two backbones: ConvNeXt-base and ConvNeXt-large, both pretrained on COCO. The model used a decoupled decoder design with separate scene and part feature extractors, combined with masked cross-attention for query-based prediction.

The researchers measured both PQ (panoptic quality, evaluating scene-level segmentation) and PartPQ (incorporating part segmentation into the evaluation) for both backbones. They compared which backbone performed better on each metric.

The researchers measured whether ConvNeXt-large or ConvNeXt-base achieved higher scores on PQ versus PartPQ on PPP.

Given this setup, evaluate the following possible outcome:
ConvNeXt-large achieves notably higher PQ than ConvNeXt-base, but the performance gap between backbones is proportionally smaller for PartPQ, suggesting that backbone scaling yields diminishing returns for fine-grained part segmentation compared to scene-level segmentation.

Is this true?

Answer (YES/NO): YES